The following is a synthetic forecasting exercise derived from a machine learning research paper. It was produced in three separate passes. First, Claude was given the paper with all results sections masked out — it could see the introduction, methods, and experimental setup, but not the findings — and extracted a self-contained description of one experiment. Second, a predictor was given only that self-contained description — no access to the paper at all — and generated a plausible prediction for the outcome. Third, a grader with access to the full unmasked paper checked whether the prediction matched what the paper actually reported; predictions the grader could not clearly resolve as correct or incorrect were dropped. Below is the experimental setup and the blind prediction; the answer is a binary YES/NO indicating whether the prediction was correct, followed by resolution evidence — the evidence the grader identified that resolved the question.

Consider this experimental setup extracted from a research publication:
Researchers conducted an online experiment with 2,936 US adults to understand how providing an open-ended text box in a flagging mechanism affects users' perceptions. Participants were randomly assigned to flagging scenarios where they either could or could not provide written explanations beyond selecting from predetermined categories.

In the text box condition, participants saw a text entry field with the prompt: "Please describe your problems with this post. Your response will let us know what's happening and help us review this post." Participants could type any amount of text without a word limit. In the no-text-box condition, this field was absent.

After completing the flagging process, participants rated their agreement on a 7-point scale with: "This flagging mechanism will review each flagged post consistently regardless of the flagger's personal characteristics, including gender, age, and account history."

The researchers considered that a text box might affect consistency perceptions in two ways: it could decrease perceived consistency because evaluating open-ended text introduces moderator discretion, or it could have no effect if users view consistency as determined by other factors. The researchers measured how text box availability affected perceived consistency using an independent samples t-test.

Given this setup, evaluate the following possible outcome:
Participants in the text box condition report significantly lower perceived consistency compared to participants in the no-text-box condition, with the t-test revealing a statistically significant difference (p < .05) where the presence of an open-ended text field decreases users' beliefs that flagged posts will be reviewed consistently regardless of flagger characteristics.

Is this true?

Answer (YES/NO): NO